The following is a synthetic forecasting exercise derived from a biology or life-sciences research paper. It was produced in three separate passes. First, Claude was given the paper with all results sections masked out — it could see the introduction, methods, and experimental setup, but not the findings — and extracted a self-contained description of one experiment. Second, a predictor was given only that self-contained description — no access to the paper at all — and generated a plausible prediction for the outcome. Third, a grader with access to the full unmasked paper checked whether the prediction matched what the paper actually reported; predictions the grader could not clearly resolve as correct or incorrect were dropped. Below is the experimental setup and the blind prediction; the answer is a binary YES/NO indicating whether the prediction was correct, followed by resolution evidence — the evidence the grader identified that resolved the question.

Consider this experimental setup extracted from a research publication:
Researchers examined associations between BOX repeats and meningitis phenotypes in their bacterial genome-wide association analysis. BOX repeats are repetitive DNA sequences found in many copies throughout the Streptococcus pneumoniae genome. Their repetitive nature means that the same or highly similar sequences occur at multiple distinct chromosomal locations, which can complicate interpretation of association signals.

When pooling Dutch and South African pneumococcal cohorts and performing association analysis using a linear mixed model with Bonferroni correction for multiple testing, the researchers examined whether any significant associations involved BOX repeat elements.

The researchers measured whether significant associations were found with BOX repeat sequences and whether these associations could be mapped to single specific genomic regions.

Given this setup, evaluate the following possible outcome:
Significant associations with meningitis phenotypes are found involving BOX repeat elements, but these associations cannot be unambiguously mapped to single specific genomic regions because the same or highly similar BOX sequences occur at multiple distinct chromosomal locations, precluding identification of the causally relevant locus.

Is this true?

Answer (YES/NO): YES